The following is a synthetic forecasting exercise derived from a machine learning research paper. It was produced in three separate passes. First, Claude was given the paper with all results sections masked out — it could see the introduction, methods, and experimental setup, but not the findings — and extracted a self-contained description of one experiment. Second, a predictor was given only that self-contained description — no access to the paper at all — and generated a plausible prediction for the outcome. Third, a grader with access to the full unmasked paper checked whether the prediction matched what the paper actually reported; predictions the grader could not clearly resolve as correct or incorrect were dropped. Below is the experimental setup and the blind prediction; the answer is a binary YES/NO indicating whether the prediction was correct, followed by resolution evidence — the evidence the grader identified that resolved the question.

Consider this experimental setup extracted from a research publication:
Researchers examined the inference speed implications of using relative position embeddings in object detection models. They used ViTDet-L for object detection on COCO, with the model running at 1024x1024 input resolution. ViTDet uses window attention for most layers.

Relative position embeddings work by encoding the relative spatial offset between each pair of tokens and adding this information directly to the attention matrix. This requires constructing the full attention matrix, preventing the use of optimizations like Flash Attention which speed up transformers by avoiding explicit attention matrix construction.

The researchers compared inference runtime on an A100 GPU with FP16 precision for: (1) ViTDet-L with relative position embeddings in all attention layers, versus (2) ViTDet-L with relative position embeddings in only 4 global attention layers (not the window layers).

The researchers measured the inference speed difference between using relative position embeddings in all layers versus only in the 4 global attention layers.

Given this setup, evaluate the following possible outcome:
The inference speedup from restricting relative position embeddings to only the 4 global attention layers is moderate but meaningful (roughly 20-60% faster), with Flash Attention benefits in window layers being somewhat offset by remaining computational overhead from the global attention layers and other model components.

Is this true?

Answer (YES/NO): YES